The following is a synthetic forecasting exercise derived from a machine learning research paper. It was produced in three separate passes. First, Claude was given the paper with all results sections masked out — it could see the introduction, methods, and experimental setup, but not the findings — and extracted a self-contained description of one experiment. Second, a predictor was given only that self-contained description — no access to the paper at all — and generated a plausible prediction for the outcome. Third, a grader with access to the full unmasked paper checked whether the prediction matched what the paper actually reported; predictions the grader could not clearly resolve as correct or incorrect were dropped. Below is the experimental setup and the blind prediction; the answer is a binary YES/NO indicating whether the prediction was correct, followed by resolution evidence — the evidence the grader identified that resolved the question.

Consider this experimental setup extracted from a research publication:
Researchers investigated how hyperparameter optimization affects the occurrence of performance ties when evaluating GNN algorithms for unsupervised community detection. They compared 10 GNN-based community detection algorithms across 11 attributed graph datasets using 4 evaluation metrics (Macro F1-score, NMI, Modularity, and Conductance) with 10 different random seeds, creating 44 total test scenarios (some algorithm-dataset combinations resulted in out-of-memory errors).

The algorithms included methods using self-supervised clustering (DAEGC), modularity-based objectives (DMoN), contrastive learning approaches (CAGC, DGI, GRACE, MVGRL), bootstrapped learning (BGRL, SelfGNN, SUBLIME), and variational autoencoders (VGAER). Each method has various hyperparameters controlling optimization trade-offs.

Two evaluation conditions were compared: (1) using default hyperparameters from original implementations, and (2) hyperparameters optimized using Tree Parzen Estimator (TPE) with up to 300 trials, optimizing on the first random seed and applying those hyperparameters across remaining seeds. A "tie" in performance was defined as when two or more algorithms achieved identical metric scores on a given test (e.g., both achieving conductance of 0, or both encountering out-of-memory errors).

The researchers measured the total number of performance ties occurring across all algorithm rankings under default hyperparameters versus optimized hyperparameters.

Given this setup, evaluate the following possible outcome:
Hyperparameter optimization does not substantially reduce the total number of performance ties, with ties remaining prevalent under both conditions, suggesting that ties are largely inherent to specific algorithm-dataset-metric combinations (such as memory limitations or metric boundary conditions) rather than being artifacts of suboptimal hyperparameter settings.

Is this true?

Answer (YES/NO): NO